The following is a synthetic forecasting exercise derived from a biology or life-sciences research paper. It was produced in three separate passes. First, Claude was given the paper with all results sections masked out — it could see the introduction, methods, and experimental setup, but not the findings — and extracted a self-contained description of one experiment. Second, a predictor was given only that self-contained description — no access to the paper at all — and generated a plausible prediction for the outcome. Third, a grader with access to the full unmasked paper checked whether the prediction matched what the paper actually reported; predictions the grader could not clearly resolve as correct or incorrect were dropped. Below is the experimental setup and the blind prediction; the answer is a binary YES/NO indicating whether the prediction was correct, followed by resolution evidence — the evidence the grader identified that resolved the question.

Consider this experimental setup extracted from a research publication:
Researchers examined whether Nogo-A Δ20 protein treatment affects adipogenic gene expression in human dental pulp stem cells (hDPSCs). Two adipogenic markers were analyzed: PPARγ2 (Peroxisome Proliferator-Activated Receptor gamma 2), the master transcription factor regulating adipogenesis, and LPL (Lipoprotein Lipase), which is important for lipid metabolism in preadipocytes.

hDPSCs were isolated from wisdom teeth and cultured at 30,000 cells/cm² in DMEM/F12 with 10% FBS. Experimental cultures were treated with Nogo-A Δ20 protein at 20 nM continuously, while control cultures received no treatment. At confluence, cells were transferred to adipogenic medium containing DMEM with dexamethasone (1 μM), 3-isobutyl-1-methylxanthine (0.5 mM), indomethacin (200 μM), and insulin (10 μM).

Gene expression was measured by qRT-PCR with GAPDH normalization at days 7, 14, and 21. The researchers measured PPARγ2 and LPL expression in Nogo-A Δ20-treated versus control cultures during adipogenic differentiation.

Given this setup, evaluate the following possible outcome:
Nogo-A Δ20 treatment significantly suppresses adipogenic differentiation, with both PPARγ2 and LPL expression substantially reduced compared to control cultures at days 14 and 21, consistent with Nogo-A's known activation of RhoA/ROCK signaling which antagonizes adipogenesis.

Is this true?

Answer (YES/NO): YES